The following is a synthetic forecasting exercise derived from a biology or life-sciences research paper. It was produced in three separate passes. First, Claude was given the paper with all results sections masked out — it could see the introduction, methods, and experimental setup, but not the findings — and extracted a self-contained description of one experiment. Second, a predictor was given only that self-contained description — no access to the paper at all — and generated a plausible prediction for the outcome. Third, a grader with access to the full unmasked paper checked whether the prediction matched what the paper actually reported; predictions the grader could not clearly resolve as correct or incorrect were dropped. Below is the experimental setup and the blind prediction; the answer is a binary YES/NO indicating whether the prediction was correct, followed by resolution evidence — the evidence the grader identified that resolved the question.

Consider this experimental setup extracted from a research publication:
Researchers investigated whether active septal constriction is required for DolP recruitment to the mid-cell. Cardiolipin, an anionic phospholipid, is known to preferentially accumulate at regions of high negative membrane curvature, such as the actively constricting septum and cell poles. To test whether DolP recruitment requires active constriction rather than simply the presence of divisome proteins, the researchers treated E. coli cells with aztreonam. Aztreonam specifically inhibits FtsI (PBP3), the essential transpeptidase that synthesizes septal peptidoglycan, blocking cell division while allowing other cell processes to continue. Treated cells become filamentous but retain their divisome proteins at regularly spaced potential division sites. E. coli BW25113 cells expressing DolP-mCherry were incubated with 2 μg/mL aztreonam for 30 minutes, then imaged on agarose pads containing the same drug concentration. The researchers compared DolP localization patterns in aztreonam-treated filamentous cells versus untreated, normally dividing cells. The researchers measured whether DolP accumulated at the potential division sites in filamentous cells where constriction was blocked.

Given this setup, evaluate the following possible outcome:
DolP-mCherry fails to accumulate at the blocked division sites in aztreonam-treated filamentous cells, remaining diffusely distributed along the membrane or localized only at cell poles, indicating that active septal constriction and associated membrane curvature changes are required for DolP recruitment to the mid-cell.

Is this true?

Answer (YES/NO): YES